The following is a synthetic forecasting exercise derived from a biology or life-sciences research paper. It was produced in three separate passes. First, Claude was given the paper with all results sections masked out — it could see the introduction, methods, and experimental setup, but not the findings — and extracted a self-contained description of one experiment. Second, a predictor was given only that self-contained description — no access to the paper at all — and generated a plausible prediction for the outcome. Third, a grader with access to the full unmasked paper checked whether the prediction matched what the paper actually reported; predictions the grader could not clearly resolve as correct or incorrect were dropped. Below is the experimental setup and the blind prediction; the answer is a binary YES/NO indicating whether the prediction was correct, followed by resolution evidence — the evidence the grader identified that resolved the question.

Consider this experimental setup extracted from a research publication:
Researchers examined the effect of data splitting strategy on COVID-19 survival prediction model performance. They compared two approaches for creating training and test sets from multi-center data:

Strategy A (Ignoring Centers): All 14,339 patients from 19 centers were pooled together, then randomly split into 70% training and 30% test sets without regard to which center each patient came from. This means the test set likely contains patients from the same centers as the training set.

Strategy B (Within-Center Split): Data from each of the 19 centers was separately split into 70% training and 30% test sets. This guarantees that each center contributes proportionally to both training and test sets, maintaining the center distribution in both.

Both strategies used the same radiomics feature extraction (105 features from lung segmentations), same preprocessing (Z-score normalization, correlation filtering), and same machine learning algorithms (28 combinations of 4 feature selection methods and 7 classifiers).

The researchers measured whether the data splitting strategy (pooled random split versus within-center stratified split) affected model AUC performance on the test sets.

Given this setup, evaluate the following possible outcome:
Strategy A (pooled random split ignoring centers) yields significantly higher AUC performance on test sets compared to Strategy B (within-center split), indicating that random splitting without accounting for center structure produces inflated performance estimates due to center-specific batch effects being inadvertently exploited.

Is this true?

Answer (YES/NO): NO